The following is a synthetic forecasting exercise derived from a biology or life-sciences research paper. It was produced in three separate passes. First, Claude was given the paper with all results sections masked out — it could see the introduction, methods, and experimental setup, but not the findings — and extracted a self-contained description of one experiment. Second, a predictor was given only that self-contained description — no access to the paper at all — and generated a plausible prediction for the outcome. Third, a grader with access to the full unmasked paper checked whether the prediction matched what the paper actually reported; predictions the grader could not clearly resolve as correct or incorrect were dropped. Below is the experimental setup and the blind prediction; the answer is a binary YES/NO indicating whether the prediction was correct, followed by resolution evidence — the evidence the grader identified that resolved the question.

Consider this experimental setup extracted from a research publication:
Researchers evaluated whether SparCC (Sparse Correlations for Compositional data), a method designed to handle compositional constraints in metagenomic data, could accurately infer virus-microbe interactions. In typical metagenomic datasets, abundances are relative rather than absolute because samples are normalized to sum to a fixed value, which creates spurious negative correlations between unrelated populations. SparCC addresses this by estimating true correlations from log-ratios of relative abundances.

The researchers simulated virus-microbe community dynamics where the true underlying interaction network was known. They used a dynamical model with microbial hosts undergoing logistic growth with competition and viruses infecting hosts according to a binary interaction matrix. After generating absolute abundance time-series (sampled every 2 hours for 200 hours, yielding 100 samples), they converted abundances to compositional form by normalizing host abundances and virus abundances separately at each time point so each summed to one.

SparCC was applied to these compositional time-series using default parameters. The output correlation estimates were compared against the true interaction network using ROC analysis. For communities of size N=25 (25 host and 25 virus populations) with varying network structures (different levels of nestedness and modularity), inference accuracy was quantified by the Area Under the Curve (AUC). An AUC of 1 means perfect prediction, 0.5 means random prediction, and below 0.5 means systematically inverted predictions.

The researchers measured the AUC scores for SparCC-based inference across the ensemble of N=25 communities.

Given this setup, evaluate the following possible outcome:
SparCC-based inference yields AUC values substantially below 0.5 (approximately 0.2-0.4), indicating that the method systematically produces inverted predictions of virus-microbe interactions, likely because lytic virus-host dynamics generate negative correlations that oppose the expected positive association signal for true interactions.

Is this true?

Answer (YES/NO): NO